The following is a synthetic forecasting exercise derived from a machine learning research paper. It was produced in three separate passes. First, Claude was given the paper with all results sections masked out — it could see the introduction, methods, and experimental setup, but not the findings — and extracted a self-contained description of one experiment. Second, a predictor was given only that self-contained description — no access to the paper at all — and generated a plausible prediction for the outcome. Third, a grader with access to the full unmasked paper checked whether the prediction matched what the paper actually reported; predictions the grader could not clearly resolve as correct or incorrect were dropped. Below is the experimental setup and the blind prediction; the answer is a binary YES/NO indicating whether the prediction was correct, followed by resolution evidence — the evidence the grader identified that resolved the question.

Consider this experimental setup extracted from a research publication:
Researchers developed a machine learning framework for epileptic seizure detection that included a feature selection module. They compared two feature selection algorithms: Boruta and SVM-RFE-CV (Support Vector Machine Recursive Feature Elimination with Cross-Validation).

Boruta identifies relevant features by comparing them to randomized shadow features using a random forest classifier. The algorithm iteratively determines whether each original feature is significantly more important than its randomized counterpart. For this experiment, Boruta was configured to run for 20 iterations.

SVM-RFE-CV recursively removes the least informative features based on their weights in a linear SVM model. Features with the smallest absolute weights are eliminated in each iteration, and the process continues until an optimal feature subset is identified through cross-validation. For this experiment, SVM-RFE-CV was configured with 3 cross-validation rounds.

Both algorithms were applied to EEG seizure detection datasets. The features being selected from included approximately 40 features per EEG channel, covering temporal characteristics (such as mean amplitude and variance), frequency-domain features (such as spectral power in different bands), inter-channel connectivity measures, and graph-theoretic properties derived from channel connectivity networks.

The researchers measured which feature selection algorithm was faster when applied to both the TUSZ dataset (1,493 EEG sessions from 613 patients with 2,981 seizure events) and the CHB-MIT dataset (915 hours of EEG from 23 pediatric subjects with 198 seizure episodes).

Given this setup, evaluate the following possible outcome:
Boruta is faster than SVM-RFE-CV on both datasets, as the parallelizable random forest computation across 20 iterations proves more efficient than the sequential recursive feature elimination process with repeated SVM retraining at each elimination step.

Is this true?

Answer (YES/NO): YES